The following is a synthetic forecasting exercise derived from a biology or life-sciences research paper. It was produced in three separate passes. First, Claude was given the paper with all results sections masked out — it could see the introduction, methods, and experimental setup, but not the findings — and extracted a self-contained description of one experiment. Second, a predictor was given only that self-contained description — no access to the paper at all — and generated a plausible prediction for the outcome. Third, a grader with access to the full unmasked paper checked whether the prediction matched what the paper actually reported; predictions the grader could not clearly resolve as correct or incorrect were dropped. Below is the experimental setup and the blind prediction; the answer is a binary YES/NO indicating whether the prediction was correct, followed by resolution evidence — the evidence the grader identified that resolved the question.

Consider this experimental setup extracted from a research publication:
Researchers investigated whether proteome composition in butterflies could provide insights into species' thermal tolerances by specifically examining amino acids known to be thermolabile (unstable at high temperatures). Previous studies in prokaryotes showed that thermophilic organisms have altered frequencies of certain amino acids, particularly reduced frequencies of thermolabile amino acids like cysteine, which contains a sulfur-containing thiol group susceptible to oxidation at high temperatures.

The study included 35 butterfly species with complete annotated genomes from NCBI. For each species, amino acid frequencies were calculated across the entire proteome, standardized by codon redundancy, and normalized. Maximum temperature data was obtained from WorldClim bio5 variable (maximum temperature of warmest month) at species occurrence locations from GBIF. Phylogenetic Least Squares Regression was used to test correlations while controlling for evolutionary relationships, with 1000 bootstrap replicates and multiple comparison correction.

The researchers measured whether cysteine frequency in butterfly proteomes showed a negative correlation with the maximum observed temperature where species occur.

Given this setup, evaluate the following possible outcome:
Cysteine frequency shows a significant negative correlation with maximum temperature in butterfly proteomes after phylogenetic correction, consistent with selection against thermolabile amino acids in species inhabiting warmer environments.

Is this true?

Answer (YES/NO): NO